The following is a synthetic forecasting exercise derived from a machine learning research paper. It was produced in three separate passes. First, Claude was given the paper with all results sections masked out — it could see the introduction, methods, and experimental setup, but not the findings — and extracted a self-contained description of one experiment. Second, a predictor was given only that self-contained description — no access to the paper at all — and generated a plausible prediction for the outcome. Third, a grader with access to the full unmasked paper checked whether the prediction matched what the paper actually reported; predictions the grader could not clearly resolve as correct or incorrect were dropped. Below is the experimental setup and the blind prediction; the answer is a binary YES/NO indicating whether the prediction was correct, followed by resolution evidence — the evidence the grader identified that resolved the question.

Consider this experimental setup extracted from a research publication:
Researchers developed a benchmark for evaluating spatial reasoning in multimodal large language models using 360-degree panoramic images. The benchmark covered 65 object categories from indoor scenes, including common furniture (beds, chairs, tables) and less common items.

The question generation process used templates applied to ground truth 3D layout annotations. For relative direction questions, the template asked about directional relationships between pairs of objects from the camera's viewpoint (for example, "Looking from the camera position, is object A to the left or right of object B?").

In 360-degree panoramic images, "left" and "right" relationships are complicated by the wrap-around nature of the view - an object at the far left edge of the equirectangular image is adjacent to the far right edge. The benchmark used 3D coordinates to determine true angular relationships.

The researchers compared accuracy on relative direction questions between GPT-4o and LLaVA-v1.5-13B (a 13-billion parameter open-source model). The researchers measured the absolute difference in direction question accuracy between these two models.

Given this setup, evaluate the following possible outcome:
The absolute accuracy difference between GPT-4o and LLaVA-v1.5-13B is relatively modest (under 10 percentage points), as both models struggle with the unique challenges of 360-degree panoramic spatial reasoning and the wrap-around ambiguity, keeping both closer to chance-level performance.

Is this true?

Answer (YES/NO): NO